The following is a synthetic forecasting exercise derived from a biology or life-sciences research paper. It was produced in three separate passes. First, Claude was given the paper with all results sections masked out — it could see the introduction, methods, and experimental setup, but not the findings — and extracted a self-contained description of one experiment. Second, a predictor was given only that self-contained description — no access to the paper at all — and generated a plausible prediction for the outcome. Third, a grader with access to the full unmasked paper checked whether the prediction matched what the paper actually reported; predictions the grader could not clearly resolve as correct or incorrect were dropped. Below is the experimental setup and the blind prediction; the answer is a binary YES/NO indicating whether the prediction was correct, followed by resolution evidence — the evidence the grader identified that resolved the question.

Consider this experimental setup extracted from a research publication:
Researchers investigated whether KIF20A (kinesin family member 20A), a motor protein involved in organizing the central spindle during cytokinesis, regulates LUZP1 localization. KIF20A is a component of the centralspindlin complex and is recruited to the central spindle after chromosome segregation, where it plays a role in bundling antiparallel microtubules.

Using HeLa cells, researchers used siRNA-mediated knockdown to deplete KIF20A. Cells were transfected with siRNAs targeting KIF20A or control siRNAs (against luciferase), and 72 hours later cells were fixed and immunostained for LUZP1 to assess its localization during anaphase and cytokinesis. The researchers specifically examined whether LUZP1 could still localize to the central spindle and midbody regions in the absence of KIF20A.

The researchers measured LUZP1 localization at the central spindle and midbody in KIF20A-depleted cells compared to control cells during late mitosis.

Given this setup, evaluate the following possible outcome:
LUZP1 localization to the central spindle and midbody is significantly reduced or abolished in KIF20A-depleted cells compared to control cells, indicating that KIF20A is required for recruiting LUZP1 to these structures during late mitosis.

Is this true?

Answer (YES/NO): YES